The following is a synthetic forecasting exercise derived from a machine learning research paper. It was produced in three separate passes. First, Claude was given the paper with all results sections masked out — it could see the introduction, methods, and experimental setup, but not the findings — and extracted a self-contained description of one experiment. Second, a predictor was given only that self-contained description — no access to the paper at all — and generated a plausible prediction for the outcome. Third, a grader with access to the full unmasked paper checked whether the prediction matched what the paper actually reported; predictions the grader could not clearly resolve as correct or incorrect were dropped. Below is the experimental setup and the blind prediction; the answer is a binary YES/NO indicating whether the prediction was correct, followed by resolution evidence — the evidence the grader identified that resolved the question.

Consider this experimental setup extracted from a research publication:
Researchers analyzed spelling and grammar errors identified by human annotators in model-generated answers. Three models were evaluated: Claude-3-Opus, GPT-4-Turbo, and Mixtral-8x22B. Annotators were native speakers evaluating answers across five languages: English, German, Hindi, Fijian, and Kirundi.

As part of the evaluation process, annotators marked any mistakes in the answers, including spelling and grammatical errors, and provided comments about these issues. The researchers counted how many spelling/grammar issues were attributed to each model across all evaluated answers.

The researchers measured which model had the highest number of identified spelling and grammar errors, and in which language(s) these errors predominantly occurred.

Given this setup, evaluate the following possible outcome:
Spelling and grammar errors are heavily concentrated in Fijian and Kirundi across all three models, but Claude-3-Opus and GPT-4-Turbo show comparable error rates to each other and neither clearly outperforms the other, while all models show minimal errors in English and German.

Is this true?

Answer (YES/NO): NO